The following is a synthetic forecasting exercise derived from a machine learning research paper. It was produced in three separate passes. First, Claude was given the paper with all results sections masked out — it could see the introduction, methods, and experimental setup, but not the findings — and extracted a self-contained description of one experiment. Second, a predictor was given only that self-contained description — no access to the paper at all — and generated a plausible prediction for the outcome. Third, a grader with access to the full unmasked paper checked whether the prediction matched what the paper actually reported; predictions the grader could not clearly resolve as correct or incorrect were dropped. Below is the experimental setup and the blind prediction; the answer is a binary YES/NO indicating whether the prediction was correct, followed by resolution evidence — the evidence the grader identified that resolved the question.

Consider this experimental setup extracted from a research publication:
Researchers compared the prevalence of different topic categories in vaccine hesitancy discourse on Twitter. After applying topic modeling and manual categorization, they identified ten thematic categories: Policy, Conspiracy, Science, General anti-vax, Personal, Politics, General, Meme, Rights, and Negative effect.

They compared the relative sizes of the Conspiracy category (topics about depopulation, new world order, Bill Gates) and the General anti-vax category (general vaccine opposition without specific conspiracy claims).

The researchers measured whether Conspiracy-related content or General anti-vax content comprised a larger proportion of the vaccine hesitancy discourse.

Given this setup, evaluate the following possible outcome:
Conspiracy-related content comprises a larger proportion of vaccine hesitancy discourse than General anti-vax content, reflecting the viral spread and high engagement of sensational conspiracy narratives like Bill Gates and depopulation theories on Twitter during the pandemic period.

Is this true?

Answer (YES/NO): YES